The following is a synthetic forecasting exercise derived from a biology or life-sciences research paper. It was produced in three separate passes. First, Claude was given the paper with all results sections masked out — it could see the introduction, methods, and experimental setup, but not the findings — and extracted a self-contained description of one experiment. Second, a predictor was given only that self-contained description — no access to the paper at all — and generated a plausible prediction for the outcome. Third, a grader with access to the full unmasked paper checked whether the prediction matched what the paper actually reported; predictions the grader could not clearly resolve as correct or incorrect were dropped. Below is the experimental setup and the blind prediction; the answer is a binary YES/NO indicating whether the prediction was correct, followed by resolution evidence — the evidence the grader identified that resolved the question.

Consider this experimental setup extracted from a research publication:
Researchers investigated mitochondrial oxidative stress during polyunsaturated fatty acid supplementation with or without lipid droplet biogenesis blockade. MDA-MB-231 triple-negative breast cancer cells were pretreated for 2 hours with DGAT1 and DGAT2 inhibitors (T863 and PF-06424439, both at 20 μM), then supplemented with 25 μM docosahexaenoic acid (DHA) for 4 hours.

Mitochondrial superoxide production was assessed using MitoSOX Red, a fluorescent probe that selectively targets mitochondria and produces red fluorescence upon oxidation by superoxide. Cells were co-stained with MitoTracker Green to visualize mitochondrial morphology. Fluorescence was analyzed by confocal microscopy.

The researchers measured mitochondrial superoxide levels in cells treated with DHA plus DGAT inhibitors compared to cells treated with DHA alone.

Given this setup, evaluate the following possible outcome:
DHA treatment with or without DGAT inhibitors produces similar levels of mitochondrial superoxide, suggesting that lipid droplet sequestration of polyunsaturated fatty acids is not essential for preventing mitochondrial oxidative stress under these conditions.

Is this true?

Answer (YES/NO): NO